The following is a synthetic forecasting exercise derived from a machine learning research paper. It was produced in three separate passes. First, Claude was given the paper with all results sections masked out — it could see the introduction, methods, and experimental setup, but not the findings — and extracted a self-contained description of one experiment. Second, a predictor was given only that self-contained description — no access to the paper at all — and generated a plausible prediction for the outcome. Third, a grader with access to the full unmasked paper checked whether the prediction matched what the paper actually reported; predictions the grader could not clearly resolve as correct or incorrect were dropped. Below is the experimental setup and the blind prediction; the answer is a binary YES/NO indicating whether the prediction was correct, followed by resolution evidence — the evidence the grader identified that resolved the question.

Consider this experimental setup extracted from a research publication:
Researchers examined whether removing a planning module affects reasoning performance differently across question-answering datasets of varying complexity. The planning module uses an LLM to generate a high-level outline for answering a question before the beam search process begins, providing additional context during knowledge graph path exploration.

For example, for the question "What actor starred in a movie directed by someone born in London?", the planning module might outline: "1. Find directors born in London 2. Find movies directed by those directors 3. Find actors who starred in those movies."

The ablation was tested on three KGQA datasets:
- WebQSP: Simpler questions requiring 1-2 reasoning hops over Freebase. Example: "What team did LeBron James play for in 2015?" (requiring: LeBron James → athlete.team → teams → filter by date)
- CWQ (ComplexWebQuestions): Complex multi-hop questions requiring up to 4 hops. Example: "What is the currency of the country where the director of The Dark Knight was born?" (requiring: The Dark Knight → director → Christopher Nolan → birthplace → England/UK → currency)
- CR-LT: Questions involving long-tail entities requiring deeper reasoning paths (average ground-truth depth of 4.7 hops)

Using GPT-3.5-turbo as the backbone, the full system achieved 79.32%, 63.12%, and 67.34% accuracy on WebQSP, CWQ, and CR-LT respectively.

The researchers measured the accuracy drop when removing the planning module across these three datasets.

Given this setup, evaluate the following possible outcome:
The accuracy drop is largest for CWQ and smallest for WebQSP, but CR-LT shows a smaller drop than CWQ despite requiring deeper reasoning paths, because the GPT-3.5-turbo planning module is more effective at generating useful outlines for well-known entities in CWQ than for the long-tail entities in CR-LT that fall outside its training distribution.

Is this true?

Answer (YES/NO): NO